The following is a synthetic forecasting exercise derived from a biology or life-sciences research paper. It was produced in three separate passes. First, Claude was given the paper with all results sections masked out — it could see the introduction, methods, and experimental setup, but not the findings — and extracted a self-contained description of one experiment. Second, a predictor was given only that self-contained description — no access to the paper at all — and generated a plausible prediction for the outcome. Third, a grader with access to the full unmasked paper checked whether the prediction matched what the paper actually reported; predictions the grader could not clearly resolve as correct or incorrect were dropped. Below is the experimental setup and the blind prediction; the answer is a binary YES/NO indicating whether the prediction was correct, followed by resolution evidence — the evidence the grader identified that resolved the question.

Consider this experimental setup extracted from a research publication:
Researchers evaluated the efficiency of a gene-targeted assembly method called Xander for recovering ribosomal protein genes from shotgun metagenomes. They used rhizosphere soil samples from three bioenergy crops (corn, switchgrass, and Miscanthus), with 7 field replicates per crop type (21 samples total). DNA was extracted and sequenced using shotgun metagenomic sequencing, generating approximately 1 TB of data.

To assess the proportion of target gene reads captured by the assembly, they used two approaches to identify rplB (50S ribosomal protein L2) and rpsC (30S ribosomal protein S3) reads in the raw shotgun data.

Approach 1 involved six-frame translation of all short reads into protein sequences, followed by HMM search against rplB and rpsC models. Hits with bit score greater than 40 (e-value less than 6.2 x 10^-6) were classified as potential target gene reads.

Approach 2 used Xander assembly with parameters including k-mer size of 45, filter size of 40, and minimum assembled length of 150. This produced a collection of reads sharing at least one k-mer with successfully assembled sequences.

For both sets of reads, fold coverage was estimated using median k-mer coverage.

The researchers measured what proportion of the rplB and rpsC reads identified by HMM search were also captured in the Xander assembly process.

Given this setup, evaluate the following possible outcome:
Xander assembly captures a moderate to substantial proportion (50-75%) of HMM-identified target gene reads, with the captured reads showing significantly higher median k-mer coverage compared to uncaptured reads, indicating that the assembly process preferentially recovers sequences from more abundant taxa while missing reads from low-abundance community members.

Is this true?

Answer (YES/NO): NO